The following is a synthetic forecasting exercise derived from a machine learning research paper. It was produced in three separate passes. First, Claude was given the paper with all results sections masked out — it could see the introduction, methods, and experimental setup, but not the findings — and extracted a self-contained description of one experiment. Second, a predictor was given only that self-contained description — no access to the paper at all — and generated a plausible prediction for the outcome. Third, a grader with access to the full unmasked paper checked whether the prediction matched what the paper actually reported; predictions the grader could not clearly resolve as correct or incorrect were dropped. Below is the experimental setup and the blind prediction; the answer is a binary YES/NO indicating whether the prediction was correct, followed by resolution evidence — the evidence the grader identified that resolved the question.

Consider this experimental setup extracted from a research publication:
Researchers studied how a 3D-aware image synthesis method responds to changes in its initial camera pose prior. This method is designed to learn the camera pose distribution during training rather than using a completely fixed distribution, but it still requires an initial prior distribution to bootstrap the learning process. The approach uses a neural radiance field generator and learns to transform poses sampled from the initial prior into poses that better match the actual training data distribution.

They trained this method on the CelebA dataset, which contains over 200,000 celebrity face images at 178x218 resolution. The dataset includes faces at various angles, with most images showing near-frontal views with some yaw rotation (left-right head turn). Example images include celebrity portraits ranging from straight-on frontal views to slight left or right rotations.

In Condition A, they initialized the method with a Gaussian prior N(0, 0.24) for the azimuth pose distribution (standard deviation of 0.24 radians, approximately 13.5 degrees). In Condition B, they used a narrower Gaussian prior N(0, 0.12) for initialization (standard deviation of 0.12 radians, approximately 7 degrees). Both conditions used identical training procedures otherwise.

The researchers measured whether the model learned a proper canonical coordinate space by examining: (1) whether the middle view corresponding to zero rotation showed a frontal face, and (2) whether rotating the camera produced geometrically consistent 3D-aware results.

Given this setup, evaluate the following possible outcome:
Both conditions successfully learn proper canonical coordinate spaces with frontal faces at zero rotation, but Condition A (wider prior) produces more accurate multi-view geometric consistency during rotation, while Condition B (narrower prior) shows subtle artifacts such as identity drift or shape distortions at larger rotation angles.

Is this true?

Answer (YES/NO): NO